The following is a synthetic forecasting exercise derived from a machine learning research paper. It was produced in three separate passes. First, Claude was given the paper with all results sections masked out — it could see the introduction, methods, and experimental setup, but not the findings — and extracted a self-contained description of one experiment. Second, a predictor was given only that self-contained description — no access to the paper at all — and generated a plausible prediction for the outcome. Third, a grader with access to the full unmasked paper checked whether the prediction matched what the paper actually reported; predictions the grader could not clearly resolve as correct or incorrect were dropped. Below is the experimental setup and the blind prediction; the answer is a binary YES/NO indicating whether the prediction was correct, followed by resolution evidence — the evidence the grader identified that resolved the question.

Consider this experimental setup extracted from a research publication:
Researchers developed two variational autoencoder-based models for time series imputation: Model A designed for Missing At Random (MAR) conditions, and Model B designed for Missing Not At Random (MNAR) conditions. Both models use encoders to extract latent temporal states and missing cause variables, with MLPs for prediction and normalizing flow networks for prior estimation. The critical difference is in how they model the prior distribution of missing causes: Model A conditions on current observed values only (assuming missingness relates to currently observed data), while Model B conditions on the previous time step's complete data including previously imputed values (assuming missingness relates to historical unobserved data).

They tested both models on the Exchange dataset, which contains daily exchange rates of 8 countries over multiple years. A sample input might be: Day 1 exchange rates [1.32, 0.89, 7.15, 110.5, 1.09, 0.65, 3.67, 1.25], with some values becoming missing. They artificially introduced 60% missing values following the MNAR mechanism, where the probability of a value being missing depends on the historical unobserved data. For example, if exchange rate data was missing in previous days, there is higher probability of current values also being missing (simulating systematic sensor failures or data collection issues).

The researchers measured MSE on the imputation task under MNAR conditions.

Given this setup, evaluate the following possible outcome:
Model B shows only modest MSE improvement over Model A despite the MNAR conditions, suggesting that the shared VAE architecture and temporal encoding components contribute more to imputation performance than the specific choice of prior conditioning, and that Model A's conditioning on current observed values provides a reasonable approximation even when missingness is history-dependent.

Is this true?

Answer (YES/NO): YES